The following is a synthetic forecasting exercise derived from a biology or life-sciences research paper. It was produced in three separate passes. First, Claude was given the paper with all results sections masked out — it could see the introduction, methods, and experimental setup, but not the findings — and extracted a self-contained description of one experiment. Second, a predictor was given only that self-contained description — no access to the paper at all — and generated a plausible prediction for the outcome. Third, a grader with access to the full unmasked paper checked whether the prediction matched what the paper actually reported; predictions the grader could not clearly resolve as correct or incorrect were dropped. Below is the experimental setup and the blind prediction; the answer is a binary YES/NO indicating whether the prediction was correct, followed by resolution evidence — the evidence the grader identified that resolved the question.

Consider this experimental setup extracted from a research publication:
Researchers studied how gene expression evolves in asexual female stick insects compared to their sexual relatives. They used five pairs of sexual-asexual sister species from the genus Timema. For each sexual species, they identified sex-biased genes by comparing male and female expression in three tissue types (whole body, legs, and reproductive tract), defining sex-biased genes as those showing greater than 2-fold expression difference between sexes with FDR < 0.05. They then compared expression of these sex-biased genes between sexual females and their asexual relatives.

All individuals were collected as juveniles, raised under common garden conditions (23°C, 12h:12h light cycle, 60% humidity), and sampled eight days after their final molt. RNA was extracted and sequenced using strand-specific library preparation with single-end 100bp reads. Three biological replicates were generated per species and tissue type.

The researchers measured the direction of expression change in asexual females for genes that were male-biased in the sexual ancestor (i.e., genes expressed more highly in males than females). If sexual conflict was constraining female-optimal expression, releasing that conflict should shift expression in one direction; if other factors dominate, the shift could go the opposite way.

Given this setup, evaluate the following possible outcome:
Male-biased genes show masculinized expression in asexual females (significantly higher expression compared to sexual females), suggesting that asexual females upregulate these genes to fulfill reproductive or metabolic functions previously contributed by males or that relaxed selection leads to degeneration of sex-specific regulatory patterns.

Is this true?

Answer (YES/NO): YES